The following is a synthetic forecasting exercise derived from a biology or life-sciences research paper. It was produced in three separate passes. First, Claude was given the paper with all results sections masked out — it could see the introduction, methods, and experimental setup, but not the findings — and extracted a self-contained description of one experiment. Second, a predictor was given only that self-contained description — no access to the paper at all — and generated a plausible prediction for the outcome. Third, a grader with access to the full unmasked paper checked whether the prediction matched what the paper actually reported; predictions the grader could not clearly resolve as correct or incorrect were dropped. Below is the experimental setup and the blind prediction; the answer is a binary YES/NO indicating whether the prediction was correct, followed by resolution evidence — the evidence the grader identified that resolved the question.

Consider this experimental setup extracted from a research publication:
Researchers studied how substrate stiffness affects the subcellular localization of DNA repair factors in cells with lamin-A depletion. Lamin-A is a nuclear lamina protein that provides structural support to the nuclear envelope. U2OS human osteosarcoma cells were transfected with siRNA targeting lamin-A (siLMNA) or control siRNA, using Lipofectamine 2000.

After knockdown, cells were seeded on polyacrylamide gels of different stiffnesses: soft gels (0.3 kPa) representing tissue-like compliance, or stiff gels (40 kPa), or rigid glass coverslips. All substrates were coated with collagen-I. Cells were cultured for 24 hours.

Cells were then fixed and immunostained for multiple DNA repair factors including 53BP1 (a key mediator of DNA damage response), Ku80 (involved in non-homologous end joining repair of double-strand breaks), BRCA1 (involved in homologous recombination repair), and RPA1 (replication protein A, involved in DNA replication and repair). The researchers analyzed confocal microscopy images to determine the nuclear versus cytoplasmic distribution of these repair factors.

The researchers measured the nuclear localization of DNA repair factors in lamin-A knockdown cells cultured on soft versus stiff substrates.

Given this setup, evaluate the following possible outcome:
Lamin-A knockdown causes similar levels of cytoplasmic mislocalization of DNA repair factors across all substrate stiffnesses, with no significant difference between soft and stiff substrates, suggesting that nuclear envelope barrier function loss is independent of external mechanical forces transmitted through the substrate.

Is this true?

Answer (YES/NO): NO